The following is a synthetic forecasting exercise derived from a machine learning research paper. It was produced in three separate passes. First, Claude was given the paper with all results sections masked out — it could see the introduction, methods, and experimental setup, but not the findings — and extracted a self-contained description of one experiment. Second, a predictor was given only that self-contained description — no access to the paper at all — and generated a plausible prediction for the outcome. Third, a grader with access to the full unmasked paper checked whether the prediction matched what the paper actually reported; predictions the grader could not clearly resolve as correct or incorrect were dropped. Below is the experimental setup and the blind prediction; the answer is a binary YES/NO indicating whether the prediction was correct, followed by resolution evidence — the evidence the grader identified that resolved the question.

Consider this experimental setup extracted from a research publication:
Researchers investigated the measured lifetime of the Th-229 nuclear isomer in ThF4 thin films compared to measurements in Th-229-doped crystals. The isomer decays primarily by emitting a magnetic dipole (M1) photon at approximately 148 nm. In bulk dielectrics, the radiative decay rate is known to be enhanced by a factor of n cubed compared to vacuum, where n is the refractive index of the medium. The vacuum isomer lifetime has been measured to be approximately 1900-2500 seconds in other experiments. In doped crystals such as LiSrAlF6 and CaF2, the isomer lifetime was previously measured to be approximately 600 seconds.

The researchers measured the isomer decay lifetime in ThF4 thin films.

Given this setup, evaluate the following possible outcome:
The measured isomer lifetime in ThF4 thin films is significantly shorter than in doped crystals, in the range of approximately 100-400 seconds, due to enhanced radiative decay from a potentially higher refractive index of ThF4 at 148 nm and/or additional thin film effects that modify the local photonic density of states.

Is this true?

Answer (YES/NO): YES